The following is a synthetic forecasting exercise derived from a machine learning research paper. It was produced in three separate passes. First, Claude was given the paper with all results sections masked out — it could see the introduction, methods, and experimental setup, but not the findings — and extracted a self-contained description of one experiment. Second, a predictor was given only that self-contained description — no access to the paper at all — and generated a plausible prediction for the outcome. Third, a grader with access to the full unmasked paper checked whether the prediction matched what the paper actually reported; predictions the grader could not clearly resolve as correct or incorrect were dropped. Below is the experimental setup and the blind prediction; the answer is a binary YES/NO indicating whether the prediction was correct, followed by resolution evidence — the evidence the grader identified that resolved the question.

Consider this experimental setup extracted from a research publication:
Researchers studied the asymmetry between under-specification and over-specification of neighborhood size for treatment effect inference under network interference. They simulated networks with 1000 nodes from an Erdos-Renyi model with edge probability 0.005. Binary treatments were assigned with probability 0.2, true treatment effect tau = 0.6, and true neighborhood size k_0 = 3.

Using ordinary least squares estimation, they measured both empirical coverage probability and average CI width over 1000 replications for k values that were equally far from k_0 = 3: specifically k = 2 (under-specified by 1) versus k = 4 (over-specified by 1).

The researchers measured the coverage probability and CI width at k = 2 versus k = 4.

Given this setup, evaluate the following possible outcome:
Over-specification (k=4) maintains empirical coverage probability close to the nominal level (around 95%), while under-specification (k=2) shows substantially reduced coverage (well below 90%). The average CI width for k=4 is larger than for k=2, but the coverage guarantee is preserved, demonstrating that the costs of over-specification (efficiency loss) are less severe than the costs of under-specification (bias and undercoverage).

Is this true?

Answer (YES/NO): NO